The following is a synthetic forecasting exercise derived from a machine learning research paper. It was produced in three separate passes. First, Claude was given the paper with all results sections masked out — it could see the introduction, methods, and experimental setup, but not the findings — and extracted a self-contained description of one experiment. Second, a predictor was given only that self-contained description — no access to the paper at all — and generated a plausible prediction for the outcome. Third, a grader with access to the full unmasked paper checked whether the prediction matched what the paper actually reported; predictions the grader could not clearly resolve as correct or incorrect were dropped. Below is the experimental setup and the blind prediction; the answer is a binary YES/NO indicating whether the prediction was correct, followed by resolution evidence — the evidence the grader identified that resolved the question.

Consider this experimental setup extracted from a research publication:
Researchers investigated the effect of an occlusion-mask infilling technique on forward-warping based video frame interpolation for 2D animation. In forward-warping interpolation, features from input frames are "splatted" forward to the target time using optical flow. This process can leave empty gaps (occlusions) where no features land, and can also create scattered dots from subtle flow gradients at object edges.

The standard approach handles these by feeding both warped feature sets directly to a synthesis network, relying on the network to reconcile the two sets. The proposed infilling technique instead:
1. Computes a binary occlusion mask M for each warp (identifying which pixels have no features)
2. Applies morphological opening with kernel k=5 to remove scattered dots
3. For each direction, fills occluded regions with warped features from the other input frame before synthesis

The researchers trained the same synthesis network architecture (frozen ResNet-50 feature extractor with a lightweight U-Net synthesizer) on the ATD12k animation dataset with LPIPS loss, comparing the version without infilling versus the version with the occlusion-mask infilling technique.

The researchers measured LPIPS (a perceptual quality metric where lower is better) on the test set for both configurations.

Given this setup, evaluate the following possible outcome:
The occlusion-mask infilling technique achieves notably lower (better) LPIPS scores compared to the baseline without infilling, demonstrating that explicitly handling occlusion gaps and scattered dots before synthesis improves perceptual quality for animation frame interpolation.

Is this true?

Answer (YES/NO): YES